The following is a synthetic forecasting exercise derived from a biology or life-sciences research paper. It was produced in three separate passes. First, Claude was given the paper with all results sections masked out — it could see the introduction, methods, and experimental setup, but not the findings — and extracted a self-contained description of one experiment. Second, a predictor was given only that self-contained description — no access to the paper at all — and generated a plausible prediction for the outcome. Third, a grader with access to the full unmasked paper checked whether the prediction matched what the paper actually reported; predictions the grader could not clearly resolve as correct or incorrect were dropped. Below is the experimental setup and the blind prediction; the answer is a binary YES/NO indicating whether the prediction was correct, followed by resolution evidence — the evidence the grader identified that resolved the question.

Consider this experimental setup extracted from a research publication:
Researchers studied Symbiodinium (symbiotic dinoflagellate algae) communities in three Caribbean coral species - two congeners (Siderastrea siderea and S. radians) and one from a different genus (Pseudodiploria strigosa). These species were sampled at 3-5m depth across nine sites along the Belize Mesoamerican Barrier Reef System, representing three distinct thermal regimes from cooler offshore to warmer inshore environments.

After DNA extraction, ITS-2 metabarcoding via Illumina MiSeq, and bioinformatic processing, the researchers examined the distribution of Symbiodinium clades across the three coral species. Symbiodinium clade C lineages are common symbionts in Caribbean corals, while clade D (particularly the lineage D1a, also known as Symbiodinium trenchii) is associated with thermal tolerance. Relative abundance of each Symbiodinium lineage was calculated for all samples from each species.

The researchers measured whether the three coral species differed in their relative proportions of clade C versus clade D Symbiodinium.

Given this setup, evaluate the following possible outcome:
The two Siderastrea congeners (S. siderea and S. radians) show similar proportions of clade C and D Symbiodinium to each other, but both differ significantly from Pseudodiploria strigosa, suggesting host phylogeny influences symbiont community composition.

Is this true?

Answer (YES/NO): NO